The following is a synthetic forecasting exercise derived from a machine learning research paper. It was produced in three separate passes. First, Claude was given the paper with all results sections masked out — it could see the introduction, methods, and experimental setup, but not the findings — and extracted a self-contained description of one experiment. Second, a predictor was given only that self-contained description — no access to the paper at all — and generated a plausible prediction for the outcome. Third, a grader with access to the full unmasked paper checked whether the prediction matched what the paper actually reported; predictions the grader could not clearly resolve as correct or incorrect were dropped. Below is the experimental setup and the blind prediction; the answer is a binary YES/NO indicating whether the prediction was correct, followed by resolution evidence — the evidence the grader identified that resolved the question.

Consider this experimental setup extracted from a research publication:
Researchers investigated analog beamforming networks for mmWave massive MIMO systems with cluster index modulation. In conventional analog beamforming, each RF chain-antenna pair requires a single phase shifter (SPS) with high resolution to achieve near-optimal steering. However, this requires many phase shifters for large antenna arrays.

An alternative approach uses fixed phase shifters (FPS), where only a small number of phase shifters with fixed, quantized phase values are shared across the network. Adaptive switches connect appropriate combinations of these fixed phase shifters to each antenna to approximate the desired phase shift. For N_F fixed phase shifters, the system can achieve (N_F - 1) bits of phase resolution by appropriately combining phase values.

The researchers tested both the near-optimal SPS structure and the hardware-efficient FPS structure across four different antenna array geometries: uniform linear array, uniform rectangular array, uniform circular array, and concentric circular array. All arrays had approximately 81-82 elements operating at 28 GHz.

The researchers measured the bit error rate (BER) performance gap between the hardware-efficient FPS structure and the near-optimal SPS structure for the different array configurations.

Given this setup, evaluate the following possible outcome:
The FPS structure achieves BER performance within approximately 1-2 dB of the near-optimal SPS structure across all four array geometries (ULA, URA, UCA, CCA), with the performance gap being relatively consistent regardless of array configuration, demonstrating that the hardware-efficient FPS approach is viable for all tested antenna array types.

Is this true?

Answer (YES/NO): NO